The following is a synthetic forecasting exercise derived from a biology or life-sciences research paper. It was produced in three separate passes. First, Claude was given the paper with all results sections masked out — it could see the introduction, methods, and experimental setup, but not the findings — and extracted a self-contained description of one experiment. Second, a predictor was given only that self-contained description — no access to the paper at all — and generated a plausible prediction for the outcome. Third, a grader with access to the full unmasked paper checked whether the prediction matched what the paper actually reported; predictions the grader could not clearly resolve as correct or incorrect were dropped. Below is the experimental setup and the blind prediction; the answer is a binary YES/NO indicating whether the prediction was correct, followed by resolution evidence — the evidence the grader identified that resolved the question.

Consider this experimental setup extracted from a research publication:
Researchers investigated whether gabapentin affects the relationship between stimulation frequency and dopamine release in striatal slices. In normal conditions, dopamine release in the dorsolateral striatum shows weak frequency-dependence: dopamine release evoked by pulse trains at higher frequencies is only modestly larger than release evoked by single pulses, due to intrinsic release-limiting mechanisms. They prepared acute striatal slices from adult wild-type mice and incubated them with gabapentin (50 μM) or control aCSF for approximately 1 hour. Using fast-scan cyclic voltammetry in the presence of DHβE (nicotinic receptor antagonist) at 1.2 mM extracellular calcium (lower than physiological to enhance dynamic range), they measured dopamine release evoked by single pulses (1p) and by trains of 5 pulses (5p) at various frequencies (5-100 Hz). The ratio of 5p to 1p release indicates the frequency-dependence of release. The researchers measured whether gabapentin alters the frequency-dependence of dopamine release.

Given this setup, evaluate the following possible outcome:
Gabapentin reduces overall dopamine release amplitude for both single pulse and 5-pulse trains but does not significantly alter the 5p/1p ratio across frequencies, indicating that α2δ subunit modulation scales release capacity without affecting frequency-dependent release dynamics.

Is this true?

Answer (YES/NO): NO